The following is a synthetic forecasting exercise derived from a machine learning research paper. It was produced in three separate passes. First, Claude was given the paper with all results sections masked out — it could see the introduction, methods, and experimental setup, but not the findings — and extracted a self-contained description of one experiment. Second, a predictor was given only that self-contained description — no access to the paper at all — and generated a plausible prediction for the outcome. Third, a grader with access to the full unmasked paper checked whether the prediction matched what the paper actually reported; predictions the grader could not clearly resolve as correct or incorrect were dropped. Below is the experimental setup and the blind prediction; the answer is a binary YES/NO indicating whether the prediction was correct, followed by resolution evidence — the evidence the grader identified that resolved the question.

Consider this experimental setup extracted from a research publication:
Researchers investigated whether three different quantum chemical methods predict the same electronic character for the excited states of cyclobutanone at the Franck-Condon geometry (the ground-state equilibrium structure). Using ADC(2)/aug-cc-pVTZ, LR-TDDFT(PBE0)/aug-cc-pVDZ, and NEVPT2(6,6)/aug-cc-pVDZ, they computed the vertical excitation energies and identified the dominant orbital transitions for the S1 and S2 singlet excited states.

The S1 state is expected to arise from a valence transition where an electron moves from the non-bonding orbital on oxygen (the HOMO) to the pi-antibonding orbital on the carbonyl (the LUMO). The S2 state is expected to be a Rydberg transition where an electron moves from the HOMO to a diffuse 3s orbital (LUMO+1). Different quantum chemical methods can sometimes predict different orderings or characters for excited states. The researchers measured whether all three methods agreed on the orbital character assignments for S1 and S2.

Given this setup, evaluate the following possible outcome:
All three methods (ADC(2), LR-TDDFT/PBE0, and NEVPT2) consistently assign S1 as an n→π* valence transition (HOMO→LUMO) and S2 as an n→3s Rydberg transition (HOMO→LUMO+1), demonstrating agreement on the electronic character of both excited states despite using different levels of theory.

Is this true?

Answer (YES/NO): YES